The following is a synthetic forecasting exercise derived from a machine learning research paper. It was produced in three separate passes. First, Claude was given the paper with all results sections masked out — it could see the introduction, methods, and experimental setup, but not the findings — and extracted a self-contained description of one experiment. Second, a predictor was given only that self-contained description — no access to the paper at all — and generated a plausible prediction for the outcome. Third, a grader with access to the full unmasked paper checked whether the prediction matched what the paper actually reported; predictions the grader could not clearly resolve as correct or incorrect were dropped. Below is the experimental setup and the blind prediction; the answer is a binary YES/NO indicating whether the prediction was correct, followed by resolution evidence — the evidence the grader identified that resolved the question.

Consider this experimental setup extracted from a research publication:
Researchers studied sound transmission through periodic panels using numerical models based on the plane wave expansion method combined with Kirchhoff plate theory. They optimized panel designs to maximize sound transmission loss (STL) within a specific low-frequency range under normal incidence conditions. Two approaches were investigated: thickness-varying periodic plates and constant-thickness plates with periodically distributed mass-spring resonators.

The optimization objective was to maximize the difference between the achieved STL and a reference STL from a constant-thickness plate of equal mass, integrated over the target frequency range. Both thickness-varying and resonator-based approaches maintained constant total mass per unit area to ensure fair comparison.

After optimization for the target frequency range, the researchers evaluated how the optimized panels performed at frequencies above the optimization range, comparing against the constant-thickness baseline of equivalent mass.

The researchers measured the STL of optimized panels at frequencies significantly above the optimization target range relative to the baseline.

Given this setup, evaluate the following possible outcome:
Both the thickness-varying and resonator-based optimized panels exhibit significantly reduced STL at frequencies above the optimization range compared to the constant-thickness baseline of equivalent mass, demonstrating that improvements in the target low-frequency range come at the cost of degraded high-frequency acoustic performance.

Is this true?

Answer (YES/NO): YES